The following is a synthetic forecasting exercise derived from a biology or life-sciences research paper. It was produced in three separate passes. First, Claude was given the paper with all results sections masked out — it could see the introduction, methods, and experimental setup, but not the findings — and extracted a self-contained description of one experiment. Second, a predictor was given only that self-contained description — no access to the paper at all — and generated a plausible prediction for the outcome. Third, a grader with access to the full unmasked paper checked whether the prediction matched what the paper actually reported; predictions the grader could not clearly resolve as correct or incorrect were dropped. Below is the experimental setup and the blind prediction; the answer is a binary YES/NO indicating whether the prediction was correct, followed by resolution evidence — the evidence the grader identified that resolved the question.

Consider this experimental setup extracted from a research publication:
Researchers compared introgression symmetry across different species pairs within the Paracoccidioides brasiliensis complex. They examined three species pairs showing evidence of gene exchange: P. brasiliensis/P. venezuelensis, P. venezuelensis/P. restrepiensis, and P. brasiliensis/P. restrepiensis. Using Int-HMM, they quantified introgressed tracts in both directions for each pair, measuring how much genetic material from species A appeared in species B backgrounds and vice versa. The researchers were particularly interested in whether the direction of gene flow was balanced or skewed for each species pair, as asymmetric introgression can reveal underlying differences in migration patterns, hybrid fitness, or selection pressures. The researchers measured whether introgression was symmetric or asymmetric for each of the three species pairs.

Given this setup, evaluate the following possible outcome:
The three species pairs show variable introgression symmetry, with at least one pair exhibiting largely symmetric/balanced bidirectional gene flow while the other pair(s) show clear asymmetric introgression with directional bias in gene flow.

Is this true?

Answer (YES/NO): YES